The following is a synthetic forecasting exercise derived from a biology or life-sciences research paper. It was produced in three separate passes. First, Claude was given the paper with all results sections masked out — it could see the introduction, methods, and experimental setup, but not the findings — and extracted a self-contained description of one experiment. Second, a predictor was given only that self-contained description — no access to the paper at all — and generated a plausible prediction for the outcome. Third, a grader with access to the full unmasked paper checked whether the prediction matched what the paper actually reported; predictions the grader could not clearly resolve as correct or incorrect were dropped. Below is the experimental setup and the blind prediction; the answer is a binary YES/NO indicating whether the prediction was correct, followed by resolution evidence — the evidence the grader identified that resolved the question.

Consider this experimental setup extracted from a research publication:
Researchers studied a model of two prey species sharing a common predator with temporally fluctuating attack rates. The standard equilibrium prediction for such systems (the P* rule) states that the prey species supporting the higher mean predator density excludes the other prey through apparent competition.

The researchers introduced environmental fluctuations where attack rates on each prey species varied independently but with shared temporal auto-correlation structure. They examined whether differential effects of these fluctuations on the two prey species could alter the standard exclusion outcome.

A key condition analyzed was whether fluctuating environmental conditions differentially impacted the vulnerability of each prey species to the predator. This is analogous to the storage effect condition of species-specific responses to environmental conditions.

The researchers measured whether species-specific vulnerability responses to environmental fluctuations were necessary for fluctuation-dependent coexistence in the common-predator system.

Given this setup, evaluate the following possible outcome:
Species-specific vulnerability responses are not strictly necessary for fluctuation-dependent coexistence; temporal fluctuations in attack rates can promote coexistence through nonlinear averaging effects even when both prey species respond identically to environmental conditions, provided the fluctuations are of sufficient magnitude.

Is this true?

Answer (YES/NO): NO